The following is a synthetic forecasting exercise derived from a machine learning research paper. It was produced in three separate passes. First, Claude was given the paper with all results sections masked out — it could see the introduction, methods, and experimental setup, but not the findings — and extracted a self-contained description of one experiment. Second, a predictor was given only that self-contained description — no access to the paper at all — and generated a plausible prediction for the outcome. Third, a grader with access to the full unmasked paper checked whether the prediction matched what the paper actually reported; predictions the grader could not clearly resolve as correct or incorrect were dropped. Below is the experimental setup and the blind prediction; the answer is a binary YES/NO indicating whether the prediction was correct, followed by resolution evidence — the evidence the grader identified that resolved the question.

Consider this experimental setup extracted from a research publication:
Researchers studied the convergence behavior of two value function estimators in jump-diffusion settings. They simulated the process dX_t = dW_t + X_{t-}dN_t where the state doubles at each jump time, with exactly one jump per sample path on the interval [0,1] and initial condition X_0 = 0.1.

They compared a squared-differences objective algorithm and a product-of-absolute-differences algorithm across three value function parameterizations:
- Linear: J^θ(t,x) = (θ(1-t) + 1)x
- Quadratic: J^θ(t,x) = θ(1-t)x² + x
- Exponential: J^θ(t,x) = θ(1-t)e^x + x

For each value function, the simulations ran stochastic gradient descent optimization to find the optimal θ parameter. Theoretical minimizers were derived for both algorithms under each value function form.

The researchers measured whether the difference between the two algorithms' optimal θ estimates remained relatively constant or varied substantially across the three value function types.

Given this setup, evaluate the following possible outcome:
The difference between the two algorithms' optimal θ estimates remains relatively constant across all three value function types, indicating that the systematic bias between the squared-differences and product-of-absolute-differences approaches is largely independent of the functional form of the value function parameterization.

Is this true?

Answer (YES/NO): NO